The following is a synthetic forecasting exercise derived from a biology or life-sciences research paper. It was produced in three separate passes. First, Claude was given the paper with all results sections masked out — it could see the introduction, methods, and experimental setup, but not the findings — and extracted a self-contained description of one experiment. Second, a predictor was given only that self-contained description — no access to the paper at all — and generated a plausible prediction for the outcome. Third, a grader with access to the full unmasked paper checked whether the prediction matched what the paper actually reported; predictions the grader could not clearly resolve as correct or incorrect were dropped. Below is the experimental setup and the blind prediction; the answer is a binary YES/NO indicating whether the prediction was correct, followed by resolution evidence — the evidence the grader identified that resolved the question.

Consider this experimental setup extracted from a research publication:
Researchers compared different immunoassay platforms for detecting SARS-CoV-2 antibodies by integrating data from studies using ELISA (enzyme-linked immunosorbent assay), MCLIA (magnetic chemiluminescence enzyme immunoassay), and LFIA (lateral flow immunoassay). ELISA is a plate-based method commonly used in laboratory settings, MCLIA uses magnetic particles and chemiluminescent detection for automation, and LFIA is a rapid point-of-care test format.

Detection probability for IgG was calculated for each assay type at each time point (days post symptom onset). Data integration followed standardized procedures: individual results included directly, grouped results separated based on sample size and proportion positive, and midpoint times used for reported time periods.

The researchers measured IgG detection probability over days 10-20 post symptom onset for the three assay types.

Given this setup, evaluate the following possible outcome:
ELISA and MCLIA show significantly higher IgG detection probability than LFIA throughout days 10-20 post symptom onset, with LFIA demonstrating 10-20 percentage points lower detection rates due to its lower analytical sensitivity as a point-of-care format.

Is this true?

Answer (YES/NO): NO